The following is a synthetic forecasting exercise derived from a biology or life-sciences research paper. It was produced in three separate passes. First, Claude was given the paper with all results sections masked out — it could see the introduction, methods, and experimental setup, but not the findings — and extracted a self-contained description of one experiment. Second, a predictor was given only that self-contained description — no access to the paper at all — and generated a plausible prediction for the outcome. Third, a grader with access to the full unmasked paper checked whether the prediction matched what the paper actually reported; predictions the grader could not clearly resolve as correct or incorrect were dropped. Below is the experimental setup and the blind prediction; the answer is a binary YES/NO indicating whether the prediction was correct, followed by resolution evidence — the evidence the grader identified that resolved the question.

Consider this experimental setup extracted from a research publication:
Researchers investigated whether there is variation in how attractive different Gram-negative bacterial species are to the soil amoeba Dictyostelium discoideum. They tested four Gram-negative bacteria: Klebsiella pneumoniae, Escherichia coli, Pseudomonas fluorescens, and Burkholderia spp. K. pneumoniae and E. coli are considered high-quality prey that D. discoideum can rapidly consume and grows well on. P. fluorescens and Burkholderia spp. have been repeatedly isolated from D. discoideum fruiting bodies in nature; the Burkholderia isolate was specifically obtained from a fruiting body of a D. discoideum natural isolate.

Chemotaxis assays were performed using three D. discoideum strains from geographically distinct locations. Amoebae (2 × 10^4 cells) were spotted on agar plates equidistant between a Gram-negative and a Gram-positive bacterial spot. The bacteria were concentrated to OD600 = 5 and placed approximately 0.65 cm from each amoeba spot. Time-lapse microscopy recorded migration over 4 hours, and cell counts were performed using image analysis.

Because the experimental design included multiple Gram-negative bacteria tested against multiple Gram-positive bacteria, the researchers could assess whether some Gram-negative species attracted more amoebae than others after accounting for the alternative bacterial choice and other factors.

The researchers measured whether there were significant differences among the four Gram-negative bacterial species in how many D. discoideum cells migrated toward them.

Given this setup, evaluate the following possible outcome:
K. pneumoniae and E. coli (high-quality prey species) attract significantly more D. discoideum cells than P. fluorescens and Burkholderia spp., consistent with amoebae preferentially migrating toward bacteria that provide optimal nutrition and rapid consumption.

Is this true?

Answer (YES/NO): NO